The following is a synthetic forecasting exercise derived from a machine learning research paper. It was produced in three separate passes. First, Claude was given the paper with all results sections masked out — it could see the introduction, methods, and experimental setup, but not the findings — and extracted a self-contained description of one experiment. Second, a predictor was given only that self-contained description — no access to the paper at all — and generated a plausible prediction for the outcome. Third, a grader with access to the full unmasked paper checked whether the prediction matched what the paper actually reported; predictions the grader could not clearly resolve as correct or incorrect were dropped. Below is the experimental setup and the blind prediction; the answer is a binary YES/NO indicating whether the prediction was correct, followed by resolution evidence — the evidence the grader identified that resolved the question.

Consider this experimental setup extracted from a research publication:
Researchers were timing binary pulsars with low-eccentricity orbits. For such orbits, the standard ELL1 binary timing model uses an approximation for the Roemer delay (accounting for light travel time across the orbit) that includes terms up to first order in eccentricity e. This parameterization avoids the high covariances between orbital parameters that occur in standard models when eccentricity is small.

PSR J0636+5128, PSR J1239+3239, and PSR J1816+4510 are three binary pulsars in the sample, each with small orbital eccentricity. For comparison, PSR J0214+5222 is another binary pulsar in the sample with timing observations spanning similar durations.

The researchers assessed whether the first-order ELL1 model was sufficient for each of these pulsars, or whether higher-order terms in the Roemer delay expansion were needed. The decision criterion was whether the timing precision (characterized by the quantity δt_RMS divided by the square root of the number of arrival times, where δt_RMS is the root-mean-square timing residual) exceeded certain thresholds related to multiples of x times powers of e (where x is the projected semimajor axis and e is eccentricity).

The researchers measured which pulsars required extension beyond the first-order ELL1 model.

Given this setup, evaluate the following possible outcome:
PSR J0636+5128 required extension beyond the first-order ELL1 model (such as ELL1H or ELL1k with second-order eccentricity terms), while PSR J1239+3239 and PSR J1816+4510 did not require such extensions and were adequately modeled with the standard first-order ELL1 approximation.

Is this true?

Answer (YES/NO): NO